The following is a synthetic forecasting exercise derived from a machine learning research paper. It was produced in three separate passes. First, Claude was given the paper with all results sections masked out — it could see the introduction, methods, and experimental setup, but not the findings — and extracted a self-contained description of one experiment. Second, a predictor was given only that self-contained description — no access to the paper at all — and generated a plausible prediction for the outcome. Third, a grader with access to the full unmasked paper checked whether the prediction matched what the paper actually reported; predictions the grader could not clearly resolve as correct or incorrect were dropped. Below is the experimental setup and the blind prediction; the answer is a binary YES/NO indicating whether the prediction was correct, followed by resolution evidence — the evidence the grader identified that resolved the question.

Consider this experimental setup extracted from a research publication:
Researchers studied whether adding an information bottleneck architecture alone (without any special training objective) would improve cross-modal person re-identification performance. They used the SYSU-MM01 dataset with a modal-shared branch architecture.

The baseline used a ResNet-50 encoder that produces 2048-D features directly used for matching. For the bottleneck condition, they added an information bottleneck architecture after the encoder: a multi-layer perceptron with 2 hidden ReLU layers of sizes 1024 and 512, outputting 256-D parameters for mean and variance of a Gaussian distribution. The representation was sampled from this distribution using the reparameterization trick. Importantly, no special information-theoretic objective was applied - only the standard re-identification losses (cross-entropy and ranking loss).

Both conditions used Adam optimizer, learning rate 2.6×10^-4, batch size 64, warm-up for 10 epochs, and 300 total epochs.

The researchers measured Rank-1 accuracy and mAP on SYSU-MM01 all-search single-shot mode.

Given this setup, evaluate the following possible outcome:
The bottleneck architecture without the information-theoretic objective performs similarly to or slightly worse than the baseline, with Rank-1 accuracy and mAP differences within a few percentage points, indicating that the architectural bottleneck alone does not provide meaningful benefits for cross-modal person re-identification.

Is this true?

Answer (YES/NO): NO